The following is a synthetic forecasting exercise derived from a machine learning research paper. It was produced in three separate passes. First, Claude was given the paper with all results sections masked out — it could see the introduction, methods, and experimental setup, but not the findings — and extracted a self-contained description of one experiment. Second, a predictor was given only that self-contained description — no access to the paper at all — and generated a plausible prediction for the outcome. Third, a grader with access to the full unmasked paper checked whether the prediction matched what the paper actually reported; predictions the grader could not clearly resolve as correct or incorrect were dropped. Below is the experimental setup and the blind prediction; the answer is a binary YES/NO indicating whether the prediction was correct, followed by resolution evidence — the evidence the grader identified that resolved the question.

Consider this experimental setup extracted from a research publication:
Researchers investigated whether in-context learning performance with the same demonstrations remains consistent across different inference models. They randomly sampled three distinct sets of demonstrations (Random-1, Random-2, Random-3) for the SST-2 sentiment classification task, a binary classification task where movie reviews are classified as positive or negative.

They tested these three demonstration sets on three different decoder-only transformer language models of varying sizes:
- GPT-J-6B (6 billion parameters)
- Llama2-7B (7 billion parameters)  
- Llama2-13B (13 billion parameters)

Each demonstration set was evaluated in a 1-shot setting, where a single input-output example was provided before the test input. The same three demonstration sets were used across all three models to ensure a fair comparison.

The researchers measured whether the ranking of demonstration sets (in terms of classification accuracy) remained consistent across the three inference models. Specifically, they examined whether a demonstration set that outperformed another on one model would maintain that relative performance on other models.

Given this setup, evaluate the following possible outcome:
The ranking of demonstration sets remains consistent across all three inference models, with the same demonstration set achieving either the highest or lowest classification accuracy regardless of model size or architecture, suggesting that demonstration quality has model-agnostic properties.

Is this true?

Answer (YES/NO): NO